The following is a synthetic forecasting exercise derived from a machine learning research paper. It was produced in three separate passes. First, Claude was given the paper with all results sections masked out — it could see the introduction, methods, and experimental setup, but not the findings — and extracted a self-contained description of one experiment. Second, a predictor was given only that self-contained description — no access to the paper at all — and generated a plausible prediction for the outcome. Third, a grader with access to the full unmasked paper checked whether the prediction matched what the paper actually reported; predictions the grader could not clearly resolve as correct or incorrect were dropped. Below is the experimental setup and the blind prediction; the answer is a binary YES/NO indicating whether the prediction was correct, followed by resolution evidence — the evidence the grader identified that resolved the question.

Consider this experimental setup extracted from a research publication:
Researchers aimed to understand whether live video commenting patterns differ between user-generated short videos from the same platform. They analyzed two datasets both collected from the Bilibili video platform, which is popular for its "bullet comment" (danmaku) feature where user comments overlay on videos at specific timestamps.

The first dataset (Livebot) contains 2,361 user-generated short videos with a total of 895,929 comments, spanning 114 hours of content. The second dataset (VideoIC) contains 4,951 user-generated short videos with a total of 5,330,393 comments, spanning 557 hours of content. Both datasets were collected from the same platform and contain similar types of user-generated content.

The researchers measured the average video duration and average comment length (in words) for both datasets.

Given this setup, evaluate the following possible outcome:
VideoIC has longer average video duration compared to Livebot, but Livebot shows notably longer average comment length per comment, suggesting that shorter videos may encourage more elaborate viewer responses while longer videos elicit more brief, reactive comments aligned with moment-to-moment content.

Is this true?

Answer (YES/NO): NO